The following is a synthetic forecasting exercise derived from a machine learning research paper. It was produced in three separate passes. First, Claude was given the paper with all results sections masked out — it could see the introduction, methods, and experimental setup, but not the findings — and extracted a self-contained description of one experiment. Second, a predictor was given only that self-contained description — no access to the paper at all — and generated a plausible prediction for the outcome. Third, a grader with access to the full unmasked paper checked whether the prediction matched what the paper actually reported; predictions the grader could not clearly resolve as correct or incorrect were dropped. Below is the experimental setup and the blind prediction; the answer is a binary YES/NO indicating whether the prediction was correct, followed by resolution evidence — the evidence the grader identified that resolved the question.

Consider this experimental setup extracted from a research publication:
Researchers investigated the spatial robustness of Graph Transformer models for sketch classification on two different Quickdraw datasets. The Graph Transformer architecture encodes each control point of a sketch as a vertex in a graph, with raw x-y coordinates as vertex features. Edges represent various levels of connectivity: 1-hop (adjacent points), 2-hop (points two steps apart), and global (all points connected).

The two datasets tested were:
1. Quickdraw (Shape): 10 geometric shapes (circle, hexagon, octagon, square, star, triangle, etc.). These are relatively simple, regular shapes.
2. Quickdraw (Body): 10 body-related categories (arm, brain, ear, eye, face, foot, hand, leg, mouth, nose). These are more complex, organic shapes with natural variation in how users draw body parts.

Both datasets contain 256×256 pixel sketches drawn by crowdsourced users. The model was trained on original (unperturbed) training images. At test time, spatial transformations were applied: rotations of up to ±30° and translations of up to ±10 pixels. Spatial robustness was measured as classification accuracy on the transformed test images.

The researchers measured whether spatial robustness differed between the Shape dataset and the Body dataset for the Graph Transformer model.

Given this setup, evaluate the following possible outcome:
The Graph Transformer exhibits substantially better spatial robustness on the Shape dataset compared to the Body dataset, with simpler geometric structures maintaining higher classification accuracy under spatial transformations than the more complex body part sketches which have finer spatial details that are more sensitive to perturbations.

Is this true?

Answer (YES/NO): NO